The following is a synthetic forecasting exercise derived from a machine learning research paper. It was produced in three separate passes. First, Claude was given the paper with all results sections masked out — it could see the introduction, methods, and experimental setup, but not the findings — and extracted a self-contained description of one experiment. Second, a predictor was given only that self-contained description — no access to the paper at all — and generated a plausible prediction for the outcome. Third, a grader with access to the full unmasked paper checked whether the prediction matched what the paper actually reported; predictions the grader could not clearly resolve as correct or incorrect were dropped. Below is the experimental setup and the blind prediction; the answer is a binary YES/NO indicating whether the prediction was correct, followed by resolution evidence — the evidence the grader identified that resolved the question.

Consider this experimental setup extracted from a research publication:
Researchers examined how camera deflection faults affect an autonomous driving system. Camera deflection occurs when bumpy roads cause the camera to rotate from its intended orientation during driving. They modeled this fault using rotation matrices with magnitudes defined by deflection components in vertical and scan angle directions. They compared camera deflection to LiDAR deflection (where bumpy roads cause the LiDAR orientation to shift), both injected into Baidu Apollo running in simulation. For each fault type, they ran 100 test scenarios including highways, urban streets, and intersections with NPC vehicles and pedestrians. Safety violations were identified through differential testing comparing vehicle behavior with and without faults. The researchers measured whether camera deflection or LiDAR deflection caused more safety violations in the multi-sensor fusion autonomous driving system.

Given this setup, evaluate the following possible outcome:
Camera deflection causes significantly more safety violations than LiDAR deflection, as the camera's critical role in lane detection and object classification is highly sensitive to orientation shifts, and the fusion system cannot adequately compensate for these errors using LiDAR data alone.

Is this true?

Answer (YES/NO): NO